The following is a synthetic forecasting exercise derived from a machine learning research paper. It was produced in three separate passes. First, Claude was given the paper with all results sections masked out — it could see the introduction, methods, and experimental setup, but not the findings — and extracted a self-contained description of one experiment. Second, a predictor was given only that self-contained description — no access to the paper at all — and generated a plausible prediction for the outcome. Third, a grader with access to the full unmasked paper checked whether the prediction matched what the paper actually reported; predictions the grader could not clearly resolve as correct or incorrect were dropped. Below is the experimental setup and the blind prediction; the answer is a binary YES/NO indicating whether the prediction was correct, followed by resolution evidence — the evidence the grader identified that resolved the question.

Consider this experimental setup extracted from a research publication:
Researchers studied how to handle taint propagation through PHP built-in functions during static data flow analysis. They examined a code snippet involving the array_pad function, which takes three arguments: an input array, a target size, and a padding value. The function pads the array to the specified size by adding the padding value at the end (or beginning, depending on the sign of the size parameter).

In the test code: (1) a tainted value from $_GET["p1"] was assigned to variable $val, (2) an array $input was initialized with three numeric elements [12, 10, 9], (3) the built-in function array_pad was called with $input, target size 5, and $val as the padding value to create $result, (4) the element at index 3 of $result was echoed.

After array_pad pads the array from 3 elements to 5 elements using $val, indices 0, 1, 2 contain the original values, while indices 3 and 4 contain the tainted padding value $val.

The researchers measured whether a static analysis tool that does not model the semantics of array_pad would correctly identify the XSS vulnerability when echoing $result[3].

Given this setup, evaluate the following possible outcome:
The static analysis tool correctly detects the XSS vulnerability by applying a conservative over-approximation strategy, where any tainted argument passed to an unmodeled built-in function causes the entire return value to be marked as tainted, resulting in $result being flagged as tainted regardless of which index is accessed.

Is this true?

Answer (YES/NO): NO